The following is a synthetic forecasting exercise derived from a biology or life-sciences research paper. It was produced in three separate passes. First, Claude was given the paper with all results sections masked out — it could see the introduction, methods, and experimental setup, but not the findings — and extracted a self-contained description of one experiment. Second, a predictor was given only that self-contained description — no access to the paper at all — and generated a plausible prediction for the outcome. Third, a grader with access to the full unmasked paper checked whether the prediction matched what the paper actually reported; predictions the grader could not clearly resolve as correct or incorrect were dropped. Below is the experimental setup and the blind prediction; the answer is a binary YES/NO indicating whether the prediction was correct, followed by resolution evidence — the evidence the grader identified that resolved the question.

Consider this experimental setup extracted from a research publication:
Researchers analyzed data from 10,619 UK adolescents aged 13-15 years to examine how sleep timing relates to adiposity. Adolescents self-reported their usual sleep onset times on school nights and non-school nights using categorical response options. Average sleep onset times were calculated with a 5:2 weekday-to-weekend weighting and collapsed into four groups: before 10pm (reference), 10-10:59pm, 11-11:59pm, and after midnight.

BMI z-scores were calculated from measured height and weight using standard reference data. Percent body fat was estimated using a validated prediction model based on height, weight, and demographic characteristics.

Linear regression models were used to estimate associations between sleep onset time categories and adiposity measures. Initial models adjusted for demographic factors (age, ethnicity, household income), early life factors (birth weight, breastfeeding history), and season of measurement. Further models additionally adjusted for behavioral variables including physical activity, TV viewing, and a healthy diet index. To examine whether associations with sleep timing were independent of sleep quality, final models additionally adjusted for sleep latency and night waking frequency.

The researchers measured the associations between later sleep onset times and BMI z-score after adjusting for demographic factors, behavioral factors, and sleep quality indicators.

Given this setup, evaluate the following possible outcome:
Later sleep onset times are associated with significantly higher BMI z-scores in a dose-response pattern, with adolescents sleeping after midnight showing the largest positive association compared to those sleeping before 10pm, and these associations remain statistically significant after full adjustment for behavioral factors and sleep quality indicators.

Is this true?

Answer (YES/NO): NO